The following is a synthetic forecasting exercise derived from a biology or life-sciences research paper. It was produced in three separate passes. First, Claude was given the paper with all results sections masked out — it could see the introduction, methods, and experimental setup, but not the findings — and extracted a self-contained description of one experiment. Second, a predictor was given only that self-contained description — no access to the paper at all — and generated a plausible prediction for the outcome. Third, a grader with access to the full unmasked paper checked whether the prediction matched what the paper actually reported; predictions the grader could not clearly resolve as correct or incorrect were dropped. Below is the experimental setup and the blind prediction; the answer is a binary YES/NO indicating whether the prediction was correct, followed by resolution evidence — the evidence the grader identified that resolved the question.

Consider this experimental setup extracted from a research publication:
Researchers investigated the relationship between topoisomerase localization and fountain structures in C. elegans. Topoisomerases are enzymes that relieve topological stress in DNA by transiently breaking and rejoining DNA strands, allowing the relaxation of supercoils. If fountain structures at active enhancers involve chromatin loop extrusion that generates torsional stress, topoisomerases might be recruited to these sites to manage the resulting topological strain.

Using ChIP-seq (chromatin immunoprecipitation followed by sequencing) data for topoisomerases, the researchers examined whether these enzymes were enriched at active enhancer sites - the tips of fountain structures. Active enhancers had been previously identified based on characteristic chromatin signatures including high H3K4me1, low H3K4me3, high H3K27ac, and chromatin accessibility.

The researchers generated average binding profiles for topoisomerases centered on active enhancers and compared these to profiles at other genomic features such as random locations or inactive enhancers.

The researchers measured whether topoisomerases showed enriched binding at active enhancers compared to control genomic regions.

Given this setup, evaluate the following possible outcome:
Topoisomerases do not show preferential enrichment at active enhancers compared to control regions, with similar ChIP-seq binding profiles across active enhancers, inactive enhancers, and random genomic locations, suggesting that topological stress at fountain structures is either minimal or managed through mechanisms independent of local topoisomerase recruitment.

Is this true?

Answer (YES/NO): NO